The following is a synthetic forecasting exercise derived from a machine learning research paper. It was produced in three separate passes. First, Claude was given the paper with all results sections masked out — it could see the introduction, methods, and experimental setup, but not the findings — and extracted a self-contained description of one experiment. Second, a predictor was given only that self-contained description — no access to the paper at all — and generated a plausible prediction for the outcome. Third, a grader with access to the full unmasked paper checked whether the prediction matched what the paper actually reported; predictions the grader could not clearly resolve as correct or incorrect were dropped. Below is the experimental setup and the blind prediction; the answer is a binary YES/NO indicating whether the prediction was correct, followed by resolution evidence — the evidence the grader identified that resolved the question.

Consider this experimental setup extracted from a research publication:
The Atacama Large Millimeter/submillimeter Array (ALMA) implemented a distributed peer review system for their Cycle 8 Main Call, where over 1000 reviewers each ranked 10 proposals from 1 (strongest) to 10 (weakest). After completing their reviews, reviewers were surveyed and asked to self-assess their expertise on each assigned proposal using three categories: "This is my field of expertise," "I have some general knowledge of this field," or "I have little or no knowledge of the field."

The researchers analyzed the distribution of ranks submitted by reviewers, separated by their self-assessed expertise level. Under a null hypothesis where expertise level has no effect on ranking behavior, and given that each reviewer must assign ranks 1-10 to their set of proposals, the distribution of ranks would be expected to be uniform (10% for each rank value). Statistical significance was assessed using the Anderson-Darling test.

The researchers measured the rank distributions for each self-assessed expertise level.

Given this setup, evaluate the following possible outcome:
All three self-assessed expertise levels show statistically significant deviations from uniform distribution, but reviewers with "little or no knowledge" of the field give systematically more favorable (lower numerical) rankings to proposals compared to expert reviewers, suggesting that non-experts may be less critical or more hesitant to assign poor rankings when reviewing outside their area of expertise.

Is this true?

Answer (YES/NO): NO